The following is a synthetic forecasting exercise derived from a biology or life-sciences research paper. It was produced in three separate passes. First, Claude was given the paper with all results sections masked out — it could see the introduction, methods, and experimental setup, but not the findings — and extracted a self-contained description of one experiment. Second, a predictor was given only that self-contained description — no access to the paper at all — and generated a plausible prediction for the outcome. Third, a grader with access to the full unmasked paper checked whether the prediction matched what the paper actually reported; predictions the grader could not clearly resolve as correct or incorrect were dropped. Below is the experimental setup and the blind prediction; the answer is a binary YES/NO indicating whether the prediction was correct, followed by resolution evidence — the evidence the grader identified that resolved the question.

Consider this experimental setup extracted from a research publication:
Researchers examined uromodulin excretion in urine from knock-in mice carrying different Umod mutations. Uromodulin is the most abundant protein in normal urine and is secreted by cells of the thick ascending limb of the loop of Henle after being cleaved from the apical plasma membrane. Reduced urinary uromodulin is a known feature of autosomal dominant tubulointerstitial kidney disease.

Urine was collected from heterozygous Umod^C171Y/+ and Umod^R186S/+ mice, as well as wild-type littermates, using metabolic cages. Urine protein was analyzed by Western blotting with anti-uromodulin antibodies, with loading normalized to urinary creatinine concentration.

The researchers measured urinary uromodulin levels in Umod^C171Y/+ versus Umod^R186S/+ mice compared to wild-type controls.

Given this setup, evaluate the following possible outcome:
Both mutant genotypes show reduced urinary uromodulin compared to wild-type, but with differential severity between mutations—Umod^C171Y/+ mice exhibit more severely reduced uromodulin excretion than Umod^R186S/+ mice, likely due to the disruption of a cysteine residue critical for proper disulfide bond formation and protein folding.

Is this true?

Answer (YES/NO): NO